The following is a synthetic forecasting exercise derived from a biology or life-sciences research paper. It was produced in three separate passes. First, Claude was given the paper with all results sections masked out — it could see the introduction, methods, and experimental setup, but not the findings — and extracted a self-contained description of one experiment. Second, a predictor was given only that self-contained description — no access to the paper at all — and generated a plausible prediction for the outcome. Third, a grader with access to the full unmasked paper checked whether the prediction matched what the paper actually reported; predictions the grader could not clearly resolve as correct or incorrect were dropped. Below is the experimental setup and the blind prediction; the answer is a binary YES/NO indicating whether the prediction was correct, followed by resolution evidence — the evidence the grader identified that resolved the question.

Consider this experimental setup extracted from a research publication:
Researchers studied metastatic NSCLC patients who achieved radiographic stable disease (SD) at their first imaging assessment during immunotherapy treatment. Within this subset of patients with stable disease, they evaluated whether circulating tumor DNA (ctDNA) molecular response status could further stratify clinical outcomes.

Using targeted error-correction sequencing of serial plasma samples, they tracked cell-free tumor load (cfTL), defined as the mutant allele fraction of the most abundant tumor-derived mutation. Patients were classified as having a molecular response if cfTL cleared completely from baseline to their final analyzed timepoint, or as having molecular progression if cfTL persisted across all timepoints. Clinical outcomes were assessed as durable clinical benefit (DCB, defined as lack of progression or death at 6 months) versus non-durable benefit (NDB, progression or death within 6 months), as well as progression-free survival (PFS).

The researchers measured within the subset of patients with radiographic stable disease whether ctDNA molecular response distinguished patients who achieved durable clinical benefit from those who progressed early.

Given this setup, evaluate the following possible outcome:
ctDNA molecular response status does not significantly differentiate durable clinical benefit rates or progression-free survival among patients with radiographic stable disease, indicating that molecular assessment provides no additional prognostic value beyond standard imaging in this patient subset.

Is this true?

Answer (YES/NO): NO